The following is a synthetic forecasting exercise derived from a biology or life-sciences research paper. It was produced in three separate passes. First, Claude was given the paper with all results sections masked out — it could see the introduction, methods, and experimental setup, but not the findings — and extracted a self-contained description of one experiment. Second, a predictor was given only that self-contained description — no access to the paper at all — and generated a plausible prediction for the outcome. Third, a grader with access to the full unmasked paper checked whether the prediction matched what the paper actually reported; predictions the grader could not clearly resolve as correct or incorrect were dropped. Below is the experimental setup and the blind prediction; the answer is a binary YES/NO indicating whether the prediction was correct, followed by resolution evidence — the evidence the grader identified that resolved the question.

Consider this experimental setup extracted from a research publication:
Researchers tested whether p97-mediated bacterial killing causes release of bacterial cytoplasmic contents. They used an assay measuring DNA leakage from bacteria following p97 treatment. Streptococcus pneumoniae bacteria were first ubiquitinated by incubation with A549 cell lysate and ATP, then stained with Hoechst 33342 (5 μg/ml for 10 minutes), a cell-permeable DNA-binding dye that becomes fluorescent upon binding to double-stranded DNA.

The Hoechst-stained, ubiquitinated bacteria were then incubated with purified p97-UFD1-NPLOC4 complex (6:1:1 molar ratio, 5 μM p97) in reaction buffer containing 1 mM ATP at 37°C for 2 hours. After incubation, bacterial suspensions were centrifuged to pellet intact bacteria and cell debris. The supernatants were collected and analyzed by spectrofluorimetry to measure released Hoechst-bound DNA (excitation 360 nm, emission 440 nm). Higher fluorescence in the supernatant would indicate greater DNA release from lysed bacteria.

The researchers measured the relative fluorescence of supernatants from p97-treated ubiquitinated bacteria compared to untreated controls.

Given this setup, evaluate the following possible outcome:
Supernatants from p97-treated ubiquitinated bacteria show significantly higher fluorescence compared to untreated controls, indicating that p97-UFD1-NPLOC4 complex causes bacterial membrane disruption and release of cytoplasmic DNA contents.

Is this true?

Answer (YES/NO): YES